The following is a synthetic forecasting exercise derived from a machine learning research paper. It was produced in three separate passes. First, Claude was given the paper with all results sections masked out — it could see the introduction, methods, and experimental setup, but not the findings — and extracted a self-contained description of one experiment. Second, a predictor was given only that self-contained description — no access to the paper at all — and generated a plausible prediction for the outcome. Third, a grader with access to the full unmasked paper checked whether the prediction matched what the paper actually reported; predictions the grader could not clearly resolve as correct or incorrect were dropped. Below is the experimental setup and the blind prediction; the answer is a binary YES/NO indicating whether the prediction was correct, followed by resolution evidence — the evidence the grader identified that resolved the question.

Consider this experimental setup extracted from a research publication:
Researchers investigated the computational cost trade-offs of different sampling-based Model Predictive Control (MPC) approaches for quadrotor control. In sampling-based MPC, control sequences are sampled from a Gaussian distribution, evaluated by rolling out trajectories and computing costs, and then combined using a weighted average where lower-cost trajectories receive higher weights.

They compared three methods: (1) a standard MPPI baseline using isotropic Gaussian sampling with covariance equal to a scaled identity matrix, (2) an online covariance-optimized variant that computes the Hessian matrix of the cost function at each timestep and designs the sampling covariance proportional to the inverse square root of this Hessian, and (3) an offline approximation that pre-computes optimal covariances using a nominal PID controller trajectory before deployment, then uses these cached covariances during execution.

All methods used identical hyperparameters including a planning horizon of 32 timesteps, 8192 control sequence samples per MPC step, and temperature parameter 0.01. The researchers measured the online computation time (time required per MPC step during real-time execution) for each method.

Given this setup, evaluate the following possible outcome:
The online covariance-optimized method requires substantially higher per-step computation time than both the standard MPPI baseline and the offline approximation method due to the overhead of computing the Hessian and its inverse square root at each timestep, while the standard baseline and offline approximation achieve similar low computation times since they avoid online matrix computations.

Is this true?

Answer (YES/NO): YES